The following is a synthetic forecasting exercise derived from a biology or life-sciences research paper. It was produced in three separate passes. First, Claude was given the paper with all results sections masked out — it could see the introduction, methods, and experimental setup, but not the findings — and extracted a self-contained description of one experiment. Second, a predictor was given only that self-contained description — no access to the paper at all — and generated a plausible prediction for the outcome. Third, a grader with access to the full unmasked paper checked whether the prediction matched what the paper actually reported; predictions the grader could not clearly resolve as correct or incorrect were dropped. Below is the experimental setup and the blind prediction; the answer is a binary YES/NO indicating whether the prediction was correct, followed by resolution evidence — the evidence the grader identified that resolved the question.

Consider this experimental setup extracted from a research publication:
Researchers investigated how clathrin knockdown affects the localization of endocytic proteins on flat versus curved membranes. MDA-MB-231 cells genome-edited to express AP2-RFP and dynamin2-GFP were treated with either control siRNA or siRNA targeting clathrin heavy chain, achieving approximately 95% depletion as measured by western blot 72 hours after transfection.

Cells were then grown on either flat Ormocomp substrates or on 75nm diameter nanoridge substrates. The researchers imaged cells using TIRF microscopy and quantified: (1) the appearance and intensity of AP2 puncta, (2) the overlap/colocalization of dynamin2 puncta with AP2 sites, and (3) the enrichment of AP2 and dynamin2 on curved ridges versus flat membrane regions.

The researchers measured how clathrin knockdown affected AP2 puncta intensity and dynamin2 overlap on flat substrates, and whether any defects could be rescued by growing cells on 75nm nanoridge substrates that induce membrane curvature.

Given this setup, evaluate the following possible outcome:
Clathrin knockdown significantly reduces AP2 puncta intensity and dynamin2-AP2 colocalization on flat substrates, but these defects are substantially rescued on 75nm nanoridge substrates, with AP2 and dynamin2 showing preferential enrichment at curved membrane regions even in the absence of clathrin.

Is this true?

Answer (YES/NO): YES